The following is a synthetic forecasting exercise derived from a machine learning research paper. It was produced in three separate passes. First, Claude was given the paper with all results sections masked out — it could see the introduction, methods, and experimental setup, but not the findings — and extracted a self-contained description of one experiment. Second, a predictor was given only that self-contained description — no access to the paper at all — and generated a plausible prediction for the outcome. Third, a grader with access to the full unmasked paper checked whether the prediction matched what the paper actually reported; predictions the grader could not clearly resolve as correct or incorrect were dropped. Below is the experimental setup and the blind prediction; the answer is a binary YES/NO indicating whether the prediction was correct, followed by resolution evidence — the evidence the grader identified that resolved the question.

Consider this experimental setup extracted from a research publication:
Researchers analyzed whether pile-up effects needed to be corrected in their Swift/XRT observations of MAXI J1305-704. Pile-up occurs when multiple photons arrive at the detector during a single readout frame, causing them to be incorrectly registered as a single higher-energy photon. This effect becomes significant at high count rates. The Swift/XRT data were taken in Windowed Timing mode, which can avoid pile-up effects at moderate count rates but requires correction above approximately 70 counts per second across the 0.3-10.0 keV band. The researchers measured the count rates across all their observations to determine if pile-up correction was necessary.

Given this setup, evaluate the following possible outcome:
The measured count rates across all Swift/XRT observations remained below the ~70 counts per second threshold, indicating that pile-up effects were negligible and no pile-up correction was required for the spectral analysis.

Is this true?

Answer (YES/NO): YES